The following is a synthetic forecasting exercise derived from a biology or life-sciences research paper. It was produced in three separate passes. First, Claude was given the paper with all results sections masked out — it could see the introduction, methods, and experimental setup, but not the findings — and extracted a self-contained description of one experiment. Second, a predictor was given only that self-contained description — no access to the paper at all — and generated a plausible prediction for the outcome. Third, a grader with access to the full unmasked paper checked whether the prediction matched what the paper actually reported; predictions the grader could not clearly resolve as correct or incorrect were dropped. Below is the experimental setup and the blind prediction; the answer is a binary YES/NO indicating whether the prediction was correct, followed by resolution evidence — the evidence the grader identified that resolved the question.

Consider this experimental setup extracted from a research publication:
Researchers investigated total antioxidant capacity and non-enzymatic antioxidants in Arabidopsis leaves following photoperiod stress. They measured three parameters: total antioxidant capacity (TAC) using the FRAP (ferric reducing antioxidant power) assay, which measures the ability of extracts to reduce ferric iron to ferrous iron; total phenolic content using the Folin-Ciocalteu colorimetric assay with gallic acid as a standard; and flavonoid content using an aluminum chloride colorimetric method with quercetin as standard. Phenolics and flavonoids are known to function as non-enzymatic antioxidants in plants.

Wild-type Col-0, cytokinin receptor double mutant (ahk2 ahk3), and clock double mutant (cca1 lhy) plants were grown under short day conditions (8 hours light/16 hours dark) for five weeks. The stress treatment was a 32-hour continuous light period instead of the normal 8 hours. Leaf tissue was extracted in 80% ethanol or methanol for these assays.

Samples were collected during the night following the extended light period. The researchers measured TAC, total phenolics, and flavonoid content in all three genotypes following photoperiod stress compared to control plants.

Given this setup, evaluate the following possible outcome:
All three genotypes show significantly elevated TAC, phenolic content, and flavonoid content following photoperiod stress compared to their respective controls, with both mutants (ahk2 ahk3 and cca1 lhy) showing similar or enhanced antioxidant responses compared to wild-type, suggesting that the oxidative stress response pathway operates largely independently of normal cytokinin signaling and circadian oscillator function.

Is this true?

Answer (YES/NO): NO